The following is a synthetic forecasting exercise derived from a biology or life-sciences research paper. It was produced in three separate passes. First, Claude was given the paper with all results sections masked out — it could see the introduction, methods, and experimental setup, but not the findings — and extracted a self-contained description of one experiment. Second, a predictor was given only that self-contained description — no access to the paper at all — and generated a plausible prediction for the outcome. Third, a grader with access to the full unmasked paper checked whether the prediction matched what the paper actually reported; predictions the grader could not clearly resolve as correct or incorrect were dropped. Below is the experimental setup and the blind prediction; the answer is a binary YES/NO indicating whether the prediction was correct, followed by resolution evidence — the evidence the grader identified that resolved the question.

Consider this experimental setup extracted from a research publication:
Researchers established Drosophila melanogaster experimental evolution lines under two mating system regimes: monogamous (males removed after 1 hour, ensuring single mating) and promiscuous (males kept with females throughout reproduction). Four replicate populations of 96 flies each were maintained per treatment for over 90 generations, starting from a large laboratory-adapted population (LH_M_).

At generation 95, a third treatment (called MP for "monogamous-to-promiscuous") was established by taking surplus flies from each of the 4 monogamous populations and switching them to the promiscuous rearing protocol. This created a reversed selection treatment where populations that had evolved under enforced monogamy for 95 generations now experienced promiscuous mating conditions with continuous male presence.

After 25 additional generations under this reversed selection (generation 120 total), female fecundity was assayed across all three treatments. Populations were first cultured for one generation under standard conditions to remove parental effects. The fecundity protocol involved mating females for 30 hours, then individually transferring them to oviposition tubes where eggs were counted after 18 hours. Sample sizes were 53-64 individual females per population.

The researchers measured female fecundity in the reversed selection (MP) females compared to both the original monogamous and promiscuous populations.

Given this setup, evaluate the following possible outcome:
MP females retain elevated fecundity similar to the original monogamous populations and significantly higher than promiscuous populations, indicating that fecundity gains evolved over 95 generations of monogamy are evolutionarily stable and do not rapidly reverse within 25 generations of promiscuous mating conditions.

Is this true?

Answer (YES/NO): NO